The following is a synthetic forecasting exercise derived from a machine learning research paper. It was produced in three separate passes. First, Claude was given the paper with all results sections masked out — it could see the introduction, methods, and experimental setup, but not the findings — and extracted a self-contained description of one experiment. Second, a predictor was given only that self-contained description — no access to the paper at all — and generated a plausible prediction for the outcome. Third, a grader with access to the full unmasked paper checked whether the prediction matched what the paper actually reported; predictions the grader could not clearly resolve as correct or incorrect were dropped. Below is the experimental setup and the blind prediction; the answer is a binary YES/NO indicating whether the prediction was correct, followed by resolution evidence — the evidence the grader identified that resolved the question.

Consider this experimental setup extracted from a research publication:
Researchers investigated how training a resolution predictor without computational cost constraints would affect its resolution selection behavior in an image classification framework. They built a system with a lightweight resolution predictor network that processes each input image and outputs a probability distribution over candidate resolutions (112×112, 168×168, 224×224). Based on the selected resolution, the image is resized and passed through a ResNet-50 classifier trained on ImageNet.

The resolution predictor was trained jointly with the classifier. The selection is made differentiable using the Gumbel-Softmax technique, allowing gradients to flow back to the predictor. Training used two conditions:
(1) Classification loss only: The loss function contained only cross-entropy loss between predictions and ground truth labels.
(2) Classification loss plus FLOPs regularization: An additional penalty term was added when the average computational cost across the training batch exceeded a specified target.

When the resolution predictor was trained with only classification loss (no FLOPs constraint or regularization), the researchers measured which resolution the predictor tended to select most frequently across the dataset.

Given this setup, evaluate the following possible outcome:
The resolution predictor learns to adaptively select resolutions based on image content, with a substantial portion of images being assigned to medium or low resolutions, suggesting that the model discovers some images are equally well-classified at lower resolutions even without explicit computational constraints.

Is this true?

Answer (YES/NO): NO